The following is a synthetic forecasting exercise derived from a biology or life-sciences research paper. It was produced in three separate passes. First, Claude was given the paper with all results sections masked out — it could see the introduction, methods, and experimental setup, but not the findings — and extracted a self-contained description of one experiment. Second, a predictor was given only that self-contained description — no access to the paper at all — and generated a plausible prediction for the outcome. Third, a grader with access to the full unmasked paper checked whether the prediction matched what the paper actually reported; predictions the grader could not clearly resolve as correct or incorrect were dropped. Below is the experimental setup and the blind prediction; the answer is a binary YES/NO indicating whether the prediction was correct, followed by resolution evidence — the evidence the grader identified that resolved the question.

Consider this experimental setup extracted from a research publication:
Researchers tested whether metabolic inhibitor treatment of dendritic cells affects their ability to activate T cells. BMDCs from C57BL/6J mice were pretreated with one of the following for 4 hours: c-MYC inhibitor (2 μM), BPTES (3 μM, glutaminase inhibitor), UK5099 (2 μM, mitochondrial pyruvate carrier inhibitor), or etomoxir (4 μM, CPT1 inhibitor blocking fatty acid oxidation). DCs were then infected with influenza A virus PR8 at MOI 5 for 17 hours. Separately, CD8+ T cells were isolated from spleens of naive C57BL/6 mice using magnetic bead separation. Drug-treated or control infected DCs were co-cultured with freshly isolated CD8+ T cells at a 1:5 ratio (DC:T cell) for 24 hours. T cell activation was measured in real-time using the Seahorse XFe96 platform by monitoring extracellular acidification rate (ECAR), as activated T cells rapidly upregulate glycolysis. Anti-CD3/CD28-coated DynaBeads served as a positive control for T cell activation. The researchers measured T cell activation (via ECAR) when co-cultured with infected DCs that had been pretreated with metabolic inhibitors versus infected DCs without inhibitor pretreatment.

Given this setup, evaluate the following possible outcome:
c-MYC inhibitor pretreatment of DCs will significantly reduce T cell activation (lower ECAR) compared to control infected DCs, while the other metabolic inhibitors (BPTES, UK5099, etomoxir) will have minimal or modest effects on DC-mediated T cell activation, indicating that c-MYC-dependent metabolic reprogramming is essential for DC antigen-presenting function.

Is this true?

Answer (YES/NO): NO